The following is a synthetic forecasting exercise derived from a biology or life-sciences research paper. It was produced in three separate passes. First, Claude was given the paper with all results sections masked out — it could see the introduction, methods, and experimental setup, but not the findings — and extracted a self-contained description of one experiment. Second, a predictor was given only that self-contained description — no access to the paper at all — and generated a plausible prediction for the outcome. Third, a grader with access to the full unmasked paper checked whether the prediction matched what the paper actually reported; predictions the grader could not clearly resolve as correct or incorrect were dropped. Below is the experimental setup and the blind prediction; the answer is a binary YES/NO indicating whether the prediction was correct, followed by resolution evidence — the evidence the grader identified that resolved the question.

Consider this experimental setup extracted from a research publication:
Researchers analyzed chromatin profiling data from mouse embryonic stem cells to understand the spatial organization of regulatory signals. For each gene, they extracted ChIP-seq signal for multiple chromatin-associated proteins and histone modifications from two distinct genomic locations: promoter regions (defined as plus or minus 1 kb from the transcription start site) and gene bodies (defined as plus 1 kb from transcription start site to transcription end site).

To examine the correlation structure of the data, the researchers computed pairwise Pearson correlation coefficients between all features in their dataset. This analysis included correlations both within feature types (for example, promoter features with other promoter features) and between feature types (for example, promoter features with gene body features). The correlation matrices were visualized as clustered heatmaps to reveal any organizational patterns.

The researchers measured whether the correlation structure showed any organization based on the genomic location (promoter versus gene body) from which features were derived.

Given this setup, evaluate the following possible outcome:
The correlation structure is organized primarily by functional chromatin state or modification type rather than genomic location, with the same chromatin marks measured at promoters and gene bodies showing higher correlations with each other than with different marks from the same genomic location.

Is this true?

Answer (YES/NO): NO